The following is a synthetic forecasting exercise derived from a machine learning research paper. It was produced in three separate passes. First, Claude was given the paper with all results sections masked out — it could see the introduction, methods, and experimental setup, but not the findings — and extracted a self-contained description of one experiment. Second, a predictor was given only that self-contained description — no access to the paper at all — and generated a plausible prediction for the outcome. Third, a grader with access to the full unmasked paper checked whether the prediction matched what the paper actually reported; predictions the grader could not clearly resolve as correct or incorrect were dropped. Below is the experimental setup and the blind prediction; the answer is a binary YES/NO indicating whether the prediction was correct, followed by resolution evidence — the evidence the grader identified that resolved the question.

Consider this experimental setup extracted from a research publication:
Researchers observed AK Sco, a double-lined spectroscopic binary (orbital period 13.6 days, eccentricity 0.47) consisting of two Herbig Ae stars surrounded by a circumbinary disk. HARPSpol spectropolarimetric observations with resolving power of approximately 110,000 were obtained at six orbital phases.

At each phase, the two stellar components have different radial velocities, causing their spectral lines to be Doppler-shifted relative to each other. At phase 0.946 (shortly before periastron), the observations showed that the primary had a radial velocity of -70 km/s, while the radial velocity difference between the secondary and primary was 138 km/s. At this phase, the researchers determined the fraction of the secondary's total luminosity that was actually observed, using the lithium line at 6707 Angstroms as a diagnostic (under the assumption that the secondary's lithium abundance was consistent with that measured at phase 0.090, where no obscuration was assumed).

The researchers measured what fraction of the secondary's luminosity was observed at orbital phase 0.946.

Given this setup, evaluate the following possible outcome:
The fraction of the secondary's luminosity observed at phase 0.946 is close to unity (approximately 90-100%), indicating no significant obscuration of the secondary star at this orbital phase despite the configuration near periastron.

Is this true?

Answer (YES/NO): NO